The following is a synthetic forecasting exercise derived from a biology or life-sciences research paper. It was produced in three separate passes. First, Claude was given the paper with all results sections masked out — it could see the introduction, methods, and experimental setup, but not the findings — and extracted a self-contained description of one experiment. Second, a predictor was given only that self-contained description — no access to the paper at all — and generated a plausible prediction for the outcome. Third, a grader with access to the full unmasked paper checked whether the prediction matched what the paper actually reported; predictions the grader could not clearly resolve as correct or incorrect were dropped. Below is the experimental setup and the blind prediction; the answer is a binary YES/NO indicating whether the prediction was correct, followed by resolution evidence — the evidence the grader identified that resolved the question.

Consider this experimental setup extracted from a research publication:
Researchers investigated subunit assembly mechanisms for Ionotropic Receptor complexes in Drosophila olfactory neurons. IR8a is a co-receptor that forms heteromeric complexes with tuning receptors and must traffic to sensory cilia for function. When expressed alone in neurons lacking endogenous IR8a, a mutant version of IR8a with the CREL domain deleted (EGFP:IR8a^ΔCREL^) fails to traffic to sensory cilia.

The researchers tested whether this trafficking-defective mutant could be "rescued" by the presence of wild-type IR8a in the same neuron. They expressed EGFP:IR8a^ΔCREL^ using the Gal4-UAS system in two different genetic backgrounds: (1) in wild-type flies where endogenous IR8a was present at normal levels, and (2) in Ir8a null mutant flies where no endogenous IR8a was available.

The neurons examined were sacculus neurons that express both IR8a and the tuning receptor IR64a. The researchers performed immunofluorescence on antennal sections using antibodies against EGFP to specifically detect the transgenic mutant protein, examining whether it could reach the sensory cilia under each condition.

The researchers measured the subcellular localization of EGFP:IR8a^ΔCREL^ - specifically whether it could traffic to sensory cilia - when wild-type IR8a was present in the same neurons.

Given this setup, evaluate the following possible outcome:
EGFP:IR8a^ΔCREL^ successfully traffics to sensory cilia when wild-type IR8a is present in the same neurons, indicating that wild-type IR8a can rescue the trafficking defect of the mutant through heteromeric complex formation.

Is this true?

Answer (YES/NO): NO